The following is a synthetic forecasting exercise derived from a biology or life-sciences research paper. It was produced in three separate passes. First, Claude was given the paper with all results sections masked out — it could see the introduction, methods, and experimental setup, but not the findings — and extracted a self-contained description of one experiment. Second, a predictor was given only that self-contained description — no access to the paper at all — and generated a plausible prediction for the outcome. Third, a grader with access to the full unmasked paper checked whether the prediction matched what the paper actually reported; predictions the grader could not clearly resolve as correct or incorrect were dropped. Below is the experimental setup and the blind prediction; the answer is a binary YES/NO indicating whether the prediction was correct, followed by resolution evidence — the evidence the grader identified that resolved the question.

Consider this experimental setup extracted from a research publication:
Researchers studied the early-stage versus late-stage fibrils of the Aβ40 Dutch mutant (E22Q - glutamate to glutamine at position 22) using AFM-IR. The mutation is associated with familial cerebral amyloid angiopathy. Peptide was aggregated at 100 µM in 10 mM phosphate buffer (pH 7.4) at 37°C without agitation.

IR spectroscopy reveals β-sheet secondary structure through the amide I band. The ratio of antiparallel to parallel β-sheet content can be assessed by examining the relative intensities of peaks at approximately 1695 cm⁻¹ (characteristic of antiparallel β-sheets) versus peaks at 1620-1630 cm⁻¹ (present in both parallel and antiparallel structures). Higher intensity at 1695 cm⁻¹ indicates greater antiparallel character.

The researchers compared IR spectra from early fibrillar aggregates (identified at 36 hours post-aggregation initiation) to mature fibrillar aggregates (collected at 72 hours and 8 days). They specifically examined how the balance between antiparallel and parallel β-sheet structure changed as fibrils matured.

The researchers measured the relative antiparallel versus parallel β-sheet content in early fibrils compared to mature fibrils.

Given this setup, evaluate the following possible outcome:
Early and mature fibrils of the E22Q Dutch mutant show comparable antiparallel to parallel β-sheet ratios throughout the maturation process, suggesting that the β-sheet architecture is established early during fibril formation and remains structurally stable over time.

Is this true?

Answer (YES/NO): NO